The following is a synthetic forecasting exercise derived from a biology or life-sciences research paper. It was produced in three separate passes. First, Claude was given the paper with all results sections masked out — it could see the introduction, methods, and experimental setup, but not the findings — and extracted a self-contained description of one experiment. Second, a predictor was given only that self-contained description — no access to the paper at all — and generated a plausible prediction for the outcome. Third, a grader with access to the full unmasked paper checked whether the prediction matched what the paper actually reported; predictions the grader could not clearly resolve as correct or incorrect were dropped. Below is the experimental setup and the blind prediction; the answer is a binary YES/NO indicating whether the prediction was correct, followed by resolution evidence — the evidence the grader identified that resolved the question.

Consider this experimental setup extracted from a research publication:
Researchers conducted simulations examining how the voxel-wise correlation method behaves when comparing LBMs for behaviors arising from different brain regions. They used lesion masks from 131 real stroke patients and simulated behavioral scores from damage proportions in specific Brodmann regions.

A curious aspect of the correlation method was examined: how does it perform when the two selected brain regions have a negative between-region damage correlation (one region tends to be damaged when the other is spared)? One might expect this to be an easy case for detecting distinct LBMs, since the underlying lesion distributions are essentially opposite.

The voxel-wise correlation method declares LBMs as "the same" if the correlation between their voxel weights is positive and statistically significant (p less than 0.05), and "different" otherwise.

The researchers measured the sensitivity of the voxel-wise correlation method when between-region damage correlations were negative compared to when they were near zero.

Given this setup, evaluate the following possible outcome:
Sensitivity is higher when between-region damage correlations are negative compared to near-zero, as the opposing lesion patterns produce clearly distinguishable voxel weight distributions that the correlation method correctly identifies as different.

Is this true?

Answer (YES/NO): NO